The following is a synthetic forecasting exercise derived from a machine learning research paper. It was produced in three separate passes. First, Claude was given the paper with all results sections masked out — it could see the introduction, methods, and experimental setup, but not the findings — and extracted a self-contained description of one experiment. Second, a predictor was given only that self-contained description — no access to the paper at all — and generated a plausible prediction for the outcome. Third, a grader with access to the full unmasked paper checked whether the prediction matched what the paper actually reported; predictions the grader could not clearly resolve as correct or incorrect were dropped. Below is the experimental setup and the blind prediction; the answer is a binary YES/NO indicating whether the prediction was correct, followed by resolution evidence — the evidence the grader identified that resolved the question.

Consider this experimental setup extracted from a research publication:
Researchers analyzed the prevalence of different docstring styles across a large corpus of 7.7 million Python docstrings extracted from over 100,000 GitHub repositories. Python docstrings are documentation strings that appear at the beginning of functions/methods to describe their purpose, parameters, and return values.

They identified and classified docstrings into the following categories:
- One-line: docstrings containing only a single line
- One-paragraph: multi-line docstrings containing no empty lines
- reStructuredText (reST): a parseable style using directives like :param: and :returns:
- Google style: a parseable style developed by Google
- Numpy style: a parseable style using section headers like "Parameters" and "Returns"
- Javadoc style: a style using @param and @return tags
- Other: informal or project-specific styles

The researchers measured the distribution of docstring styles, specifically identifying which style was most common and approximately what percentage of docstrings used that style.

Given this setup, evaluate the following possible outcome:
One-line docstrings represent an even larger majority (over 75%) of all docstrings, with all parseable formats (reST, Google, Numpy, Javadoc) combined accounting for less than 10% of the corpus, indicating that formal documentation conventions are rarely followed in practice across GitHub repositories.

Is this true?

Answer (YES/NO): NO